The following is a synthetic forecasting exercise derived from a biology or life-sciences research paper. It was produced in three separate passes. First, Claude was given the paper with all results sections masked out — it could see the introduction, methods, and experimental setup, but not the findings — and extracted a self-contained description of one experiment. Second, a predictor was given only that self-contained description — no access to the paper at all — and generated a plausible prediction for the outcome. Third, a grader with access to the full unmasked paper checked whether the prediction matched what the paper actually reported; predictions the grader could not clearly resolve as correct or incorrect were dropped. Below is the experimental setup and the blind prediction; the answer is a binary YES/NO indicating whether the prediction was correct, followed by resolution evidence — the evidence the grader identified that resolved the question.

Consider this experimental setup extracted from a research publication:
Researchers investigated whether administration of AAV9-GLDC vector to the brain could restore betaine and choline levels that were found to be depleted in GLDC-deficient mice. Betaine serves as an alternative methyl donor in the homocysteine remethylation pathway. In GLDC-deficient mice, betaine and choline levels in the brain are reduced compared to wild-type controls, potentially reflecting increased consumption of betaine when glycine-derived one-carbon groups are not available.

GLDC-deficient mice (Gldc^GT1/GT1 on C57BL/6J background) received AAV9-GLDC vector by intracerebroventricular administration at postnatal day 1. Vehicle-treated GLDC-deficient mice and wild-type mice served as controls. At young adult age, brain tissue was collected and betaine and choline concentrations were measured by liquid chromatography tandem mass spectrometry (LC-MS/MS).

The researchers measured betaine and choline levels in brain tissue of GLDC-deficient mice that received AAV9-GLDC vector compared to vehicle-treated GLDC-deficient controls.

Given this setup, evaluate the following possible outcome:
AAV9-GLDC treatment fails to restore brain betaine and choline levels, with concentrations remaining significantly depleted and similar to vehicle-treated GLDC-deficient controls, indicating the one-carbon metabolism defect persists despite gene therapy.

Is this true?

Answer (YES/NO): NO